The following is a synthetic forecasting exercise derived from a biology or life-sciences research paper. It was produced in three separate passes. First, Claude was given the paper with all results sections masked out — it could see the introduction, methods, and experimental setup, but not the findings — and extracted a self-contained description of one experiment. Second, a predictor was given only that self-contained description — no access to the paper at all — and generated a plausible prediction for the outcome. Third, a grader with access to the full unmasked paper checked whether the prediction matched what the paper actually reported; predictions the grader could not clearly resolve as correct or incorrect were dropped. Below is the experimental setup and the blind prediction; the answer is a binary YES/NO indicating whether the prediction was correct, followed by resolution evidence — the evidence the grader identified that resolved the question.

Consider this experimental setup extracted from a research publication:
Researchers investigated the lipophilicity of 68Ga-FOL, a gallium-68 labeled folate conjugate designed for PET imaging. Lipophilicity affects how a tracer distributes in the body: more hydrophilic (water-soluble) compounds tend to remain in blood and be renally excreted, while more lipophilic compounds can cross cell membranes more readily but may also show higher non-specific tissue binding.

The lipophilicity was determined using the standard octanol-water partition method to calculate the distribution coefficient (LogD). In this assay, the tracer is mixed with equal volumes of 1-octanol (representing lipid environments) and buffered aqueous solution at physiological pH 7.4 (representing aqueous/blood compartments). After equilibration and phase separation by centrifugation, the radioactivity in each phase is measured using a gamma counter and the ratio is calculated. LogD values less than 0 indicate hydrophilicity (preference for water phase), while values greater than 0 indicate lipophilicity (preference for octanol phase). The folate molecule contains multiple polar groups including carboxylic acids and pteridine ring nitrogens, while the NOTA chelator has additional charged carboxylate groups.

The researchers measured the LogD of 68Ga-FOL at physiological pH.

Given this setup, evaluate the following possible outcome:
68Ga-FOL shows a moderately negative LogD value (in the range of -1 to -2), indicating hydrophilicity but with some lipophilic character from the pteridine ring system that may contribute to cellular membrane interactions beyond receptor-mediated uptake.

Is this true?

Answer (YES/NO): NO